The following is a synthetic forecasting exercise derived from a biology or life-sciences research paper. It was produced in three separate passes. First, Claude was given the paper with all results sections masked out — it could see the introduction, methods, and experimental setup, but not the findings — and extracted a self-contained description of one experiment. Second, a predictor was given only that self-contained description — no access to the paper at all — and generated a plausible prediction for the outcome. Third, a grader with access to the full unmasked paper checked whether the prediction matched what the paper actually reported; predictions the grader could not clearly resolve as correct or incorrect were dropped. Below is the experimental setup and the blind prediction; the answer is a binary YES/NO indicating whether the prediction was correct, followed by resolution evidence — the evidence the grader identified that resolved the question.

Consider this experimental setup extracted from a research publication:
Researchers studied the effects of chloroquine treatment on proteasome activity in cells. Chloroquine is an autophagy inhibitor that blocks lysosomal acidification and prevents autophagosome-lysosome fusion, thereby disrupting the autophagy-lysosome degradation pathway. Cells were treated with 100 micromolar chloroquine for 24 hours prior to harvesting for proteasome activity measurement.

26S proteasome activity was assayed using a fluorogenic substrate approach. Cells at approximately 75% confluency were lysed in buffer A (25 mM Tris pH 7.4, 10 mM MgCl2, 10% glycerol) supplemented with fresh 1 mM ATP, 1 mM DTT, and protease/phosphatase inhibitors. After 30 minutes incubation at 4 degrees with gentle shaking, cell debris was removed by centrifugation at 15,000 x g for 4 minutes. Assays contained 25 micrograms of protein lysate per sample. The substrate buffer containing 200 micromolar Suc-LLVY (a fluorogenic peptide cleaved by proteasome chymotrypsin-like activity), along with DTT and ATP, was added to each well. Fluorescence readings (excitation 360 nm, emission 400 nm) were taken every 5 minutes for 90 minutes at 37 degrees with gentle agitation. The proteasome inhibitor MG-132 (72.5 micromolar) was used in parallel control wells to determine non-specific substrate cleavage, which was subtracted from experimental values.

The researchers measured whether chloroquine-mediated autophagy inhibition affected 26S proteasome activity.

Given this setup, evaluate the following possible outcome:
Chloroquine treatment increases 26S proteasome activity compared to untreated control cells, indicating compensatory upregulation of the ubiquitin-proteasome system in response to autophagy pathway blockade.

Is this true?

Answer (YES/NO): NO